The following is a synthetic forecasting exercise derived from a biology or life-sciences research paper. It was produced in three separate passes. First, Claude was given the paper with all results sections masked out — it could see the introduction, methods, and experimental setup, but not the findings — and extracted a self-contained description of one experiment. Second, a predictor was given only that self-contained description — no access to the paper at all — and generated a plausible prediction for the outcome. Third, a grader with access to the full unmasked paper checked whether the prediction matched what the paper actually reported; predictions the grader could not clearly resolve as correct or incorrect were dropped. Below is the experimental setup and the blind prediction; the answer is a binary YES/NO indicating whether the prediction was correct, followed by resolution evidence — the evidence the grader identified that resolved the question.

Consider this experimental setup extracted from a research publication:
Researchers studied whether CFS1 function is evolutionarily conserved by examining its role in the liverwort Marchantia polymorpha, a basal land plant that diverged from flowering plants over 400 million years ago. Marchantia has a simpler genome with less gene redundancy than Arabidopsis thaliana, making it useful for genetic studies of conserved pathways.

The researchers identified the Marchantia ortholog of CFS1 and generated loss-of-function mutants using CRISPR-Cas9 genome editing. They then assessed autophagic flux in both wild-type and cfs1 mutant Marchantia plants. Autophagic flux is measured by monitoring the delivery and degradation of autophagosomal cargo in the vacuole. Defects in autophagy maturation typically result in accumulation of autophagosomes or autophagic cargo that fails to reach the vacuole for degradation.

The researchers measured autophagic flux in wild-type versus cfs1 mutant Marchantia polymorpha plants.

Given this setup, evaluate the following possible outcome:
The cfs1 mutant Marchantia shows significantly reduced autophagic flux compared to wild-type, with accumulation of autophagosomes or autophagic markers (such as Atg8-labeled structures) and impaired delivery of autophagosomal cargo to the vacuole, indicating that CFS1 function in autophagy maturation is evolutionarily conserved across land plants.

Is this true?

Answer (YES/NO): YES